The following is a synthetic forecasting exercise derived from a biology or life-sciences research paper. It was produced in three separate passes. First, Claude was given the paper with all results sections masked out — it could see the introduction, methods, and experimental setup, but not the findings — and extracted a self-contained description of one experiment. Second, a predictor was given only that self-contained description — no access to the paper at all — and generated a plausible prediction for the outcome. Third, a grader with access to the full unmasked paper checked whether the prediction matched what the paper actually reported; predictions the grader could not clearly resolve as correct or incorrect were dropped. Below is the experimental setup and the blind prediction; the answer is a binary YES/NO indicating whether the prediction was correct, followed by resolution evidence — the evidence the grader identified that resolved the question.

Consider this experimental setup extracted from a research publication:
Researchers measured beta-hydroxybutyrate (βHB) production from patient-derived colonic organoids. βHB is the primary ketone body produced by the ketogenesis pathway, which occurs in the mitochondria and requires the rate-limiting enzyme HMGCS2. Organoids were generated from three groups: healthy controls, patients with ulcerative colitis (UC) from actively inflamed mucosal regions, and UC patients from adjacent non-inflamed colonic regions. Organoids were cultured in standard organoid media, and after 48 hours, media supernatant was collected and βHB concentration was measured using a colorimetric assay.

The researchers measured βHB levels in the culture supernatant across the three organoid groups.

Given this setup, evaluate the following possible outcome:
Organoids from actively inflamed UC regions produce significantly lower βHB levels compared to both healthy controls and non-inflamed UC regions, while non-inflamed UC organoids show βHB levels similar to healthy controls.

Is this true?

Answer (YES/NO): YES